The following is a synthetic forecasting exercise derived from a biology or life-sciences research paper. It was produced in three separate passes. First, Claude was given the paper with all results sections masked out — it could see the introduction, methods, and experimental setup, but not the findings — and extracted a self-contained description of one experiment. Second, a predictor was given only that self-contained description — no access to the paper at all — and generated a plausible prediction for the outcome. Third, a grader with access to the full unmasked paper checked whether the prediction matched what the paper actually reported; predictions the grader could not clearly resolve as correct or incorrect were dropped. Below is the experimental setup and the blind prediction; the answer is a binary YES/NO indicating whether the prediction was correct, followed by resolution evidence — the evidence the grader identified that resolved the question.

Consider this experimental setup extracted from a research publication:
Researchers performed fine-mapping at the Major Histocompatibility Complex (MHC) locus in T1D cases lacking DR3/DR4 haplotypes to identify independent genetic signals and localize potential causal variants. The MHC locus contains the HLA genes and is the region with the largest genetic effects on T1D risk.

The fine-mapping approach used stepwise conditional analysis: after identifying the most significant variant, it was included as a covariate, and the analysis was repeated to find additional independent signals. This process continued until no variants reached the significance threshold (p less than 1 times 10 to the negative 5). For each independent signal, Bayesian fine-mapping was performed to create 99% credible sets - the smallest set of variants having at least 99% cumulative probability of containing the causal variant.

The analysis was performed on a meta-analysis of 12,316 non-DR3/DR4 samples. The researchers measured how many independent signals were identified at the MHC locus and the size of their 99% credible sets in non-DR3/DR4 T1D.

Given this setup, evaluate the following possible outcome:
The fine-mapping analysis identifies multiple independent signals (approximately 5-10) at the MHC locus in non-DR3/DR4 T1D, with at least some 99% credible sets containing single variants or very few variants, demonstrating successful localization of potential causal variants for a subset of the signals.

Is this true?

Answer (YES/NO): NO